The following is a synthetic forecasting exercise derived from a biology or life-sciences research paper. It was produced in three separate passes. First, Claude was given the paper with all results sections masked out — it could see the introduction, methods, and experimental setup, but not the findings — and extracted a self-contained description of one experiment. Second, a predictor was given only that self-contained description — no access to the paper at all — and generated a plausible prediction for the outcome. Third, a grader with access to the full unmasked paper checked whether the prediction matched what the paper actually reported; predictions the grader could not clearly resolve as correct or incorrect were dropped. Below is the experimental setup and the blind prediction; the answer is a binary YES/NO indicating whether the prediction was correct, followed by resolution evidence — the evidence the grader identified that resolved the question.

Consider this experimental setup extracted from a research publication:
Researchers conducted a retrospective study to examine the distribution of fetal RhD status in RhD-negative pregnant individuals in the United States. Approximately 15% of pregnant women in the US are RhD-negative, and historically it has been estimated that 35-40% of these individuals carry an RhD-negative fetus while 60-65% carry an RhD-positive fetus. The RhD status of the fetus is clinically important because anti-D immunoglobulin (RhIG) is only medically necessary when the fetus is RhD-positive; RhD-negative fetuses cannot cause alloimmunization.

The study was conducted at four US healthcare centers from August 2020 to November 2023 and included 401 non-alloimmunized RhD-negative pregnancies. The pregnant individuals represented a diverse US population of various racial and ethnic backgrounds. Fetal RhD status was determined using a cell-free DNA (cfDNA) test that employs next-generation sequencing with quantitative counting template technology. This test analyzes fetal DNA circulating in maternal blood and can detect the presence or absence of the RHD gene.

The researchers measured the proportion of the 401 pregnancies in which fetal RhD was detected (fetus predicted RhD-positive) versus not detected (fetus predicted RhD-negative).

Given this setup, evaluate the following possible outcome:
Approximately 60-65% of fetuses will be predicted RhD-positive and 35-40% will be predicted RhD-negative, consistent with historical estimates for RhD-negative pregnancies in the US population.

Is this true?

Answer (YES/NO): YES